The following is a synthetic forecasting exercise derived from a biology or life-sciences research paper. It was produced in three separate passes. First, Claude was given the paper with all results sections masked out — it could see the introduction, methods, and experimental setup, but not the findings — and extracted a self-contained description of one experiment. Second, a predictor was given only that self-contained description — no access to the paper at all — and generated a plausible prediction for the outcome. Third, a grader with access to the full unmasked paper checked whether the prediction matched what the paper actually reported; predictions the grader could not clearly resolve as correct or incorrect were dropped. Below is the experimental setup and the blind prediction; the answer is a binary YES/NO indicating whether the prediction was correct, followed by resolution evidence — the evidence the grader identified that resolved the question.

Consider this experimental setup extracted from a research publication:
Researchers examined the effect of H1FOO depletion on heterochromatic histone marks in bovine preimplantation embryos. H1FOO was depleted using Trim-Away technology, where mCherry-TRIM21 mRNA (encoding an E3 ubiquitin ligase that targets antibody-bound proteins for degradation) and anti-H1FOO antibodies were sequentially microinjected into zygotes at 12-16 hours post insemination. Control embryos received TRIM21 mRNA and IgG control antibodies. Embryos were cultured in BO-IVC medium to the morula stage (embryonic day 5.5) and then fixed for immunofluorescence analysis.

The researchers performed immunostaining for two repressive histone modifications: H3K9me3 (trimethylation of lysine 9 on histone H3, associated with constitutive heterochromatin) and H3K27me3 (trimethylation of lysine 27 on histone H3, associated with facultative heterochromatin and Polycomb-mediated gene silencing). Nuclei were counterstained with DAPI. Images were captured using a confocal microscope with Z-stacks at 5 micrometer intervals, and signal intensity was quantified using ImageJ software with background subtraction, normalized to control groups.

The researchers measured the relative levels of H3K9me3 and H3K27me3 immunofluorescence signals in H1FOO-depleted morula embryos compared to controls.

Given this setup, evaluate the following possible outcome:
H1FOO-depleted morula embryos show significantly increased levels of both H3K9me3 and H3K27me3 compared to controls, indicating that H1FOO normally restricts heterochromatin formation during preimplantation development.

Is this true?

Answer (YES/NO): YES